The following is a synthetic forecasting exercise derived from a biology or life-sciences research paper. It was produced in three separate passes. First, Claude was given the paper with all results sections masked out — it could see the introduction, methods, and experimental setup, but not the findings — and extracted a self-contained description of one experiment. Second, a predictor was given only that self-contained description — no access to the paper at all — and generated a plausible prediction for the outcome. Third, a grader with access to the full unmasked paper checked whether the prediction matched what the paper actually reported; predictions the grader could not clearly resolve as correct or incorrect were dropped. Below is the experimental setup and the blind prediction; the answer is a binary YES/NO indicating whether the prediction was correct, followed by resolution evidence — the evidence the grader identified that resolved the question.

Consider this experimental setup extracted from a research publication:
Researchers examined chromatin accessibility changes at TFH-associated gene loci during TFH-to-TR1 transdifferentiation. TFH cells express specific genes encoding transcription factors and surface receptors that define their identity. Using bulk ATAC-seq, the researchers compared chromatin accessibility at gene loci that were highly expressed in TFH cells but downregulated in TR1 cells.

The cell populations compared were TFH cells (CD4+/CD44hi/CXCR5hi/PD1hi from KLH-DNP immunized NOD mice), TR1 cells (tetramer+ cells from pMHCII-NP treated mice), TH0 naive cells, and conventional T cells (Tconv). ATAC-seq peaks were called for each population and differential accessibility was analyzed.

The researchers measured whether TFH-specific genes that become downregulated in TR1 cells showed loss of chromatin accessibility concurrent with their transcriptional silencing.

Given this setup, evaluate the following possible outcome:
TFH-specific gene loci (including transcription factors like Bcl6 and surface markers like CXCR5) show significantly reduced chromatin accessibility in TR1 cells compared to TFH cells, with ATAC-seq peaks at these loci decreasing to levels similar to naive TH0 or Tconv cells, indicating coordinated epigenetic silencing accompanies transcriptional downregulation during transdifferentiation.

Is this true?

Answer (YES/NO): YES